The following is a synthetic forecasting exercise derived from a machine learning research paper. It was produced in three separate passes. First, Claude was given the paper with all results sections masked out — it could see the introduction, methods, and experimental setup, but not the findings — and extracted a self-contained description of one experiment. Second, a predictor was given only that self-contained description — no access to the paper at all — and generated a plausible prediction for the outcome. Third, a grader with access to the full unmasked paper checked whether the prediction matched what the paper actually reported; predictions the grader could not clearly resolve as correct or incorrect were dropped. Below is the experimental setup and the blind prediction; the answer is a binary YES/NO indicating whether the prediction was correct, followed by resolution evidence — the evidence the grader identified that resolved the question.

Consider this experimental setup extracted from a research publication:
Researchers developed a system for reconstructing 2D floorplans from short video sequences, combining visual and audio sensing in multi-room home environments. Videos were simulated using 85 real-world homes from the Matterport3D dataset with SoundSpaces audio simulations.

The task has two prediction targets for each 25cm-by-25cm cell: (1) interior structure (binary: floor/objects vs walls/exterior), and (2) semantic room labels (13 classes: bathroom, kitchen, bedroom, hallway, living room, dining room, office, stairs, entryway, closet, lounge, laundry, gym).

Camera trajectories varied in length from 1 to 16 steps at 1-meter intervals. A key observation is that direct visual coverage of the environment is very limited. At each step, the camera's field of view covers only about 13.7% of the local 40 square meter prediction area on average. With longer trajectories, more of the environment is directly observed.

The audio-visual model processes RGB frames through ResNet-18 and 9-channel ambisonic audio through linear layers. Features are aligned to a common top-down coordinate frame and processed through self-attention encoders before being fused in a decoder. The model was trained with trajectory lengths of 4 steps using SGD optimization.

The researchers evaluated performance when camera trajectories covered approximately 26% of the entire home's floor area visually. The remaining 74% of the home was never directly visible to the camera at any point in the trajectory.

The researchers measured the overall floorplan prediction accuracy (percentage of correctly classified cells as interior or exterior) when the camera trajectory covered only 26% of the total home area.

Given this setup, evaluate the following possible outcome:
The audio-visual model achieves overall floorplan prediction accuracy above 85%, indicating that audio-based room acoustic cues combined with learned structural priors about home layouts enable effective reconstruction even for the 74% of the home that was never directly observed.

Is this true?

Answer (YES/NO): NO